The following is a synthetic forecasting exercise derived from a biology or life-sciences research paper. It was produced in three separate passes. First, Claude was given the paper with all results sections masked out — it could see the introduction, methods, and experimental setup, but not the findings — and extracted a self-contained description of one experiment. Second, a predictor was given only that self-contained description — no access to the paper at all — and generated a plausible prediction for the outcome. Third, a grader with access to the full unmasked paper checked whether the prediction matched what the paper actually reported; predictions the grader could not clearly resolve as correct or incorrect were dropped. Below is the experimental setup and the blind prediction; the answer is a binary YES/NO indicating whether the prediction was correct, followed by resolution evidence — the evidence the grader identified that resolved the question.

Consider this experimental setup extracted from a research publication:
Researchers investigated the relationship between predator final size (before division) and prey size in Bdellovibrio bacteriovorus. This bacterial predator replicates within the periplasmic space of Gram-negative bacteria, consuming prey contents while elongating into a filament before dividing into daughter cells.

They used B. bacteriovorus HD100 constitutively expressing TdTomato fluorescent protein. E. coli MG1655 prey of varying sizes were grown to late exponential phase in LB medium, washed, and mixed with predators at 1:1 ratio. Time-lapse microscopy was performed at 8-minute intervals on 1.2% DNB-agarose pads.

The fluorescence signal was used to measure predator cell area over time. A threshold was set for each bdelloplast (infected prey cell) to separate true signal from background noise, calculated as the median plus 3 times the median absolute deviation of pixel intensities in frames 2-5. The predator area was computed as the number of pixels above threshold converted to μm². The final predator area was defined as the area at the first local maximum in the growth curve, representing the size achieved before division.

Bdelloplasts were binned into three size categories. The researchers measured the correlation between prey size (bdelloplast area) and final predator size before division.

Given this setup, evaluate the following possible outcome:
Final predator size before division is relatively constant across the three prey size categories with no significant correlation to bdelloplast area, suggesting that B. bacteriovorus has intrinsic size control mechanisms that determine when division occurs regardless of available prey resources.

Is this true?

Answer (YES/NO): NO